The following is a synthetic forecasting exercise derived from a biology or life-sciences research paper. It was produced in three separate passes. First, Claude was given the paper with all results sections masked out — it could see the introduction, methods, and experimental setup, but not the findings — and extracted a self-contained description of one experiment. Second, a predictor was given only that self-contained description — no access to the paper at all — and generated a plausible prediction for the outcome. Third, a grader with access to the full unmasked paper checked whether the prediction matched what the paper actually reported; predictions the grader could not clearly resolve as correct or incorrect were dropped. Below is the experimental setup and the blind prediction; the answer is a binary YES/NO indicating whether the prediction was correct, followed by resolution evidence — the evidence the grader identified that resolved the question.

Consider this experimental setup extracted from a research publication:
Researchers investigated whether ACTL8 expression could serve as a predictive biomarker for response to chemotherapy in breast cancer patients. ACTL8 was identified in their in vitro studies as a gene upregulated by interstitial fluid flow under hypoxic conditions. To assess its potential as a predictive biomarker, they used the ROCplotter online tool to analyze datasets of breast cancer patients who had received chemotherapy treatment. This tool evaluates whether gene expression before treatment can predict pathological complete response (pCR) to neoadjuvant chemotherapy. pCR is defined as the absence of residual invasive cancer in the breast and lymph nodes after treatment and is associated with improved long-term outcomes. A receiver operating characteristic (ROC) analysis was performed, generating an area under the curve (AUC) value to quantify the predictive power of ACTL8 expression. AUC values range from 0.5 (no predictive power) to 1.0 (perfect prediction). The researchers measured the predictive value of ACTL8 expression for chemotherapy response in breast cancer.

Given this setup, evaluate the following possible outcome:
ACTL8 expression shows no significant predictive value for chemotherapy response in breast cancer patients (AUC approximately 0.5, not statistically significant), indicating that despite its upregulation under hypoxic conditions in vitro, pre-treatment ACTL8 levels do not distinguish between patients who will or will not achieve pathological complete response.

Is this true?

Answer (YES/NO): NO